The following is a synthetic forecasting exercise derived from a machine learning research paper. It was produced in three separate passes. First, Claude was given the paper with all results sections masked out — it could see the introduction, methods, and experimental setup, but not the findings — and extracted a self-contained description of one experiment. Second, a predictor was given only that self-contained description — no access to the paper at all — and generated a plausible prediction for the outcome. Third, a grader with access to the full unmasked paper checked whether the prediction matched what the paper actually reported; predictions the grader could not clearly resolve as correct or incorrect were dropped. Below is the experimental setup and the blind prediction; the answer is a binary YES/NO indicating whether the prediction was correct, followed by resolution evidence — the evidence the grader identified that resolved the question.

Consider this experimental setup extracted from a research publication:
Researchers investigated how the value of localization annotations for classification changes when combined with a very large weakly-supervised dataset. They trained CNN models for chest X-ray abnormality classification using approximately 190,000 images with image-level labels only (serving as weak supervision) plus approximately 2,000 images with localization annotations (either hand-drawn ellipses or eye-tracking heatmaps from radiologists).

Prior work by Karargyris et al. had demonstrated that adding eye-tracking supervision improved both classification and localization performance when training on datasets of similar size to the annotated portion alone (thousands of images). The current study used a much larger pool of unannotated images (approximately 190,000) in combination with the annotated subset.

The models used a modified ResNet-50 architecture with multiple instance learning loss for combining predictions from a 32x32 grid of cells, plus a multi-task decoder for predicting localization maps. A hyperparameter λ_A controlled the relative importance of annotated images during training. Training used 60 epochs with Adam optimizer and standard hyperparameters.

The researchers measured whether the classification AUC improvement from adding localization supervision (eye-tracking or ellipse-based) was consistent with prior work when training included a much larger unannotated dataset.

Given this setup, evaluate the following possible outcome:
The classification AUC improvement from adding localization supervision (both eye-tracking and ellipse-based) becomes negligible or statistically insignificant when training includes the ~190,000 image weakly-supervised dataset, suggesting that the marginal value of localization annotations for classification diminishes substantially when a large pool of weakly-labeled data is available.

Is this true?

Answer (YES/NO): YES